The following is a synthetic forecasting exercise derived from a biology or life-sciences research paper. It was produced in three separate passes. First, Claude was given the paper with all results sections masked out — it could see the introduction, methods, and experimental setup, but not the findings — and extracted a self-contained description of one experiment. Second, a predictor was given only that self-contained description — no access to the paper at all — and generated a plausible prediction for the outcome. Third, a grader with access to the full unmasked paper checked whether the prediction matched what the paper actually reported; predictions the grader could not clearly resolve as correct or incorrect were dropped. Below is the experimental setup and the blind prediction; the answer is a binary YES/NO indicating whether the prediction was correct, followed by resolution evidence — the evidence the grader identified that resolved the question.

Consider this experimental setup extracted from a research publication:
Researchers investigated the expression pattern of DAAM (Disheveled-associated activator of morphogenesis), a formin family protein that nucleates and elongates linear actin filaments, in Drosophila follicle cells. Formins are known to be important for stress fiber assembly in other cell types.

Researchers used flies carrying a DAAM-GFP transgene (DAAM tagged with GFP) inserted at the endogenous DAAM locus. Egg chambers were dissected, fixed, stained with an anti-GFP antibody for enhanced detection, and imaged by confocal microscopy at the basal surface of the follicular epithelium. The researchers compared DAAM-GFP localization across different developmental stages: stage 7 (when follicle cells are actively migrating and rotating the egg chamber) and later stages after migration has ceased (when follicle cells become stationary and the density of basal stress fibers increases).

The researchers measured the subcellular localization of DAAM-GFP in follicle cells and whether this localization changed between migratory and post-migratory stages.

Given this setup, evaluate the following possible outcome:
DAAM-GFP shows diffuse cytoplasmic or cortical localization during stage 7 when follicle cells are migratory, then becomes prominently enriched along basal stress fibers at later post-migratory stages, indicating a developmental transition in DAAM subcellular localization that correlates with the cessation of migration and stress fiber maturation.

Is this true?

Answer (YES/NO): NO